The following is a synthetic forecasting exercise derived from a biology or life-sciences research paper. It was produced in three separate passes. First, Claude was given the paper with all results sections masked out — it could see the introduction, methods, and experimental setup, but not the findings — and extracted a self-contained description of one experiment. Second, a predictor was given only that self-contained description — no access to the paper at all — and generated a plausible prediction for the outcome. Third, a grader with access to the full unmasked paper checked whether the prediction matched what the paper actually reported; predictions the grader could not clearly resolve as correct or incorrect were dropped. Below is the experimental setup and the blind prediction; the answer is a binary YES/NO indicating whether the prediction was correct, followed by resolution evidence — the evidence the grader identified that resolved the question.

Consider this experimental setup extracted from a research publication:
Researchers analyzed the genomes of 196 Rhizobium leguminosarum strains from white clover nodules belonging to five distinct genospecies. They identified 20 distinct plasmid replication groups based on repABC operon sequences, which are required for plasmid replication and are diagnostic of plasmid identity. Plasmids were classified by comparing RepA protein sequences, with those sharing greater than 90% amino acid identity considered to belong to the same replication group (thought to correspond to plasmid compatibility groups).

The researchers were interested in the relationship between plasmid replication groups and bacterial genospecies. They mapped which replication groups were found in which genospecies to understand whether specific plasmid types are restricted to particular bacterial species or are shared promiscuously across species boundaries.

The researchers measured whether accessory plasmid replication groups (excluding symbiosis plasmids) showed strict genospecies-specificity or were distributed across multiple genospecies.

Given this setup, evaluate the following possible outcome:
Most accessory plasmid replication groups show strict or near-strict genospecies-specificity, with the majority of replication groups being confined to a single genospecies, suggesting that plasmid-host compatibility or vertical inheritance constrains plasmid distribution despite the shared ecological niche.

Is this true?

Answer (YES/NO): NO